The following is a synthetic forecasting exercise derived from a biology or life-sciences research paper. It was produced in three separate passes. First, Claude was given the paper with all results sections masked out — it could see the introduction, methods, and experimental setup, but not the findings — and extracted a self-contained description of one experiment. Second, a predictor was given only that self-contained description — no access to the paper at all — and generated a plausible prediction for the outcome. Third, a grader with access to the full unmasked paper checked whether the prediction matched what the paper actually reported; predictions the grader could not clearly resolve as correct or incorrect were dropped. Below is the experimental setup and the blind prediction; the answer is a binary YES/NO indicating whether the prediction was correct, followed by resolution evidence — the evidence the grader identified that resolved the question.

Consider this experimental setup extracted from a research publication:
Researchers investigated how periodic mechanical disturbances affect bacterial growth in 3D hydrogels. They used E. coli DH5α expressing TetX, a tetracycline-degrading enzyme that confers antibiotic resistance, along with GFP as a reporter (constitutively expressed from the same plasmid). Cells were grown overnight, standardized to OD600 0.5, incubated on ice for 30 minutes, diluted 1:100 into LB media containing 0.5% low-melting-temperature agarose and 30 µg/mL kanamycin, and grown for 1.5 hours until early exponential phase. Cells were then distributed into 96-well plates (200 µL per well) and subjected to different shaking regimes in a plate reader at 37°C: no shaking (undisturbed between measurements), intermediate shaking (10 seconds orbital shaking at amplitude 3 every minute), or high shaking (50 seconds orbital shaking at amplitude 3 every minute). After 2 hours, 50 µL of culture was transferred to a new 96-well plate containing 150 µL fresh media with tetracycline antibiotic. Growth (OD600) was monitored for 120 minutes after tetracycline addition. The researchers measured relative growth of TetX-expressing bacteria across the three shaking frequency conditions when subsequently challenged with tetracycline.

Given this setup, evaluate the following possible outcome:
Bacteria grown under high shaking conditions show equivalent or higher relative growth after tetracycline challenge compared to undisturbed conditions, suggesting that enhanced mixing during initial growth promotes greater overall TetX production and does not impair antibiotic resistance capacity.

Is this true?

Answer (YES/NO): NO